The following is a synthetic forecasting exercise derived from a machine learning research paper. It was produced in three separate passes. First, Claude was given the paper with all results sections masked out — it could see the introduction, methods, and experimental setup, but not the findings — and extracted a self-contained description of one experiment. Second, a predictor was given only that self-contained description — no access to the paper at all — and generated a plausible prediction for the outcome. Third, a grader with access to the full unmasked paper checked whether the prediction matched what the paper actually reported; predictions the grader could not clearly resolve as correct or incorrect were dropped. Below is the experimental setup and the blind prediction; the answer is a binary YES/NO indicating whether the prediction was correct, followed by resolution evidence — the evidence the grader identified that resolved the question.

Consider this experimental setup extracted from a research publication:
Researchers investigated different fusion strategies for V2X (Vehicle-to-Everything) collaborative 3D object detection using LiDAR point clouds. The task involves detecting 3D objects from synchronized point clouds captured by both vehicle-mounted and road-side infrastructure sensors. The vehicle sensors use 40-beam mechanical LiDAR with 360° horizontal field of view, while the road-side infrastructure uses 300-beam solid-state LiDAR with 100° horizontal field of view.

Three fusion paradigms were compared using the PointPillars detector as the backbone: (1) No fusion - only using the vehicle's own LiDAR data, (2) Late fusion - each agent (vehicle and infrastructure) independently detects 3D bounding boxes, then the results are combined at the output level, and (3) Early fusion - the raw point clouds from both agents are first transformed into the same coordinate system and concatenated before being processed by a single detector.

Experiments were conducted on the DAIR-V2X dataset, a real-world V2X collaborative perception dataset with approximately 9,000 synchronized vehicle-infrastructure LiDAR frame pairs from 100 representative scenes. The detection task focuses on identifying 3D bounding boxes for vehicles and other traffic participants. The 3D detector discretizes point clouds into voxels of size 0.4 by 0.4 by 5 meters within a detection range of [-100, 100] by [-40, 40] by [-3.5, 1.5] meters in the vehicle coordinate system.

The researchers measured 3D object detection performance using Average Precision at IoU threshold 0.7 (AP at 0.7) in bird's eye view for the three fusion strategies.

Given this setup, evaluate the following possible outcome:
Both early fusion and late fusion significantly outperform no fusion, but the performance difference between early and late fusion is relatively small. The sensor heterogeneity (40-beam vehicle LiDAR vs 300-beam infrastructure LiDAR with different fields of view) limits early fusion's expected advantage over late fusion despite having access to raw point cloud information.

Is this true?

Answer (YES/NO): NO